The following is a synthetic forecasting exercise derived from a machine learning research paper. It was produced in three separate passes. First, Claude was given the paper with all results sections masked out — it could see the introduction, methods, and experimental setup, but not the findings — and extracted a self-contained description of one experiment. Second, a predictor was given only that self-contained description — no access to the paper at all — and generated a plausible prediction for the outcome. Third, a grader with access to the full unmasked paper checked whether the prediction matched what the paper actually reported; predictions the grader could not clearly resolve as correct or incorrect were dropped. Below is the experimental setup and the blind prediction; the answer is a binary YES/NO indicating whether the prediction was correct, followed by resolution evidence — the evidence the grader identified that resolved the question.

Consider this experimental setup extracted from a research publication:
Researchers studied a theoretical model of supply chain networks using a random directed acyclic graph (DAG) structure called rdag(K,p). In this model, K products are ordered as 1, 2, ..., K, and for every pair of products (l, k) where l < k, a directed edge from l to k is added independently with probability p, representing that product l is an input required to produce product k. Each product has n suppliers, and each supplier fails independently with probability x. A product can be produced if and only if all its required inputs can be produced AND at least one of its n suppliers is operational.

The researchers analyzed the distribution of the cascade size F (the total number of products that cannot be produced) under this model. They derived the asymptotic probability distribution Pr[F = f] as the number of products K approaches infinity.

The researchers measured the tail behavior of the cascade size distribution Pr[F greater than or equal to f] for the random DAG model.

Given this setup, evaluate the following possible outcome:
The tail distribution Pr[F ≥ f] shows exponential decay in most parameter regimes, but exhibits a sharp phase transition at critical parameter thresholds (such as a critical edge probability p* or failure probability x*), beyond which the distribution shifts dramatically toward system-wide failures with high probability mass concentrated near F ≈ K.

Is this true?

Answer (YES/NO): NO